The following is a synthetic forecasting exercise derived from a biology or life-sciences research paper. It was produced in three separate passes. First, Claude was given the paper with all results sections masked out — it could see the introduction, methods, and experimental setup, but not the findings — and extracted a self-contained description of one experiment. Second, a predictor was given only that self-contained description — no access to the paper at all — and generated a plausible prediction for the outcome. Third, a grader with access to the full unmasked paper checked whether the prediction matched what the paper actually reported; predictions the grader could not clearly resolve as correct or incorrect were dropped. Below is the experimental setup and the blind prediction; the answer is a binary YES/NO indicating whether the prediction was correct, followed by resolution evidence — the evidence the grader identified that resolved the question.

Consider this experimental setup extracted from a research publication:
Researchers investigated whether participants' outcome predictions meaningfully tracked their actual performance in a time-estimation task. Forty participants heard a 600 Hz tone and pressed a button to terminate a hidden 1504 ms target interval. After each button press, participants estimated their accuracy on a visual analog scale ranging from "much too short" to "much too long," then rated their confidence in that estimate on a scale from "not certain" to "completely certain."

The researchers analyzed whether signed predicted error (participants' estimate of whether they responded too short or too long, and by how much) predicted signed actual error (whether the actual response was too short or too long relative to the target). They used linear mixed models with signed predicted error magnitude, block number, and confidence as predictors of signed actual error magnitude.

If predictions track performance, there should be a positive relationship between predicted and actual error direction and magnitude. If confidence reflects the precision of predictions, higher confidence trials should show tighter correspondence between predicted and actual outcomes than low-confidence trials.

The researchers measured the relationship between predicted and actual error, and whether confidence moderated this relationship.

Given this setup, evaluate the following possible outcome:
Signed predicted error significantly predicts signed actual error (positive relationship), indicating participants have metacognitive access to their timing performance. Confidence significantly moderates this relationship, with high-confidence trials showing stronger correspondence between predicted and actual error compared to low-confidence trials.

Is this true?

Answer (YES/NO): YES